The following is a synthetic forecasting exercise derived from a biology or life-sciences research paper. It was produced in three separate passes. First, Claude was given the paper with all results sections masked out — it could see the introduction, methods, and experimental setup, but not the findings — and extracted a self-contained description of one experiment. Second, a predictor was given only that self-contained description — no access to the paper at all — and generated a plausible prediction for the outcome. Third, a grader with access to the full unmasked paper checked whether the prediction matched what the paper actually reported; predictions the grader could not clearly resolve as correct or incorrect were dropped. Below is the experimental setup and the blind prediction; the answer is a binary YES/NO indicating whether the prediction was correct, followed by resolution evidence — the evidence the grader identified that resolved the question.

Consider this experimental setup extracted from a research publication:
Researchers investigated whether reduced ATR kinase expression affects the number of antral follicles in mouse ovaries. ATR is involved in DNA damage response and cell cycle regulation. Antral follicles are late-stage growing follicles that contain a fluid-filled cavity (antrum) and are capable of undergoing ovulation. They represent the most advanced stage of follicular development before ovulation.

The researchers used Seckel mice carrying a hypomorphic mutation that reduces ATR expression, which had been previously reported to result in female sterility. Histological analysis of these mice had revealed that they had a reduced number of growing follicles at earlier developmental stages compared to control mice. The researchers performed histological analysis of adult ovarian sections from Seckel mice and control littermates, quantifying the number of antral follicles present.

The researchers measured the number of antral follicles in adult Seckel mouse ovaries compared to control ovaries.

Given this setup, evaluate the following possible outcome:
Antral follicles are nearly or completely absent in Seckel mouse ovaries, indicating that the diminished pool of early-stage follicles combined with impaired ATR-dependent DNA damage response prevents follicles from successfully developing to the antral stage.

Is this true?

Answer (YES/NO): NO